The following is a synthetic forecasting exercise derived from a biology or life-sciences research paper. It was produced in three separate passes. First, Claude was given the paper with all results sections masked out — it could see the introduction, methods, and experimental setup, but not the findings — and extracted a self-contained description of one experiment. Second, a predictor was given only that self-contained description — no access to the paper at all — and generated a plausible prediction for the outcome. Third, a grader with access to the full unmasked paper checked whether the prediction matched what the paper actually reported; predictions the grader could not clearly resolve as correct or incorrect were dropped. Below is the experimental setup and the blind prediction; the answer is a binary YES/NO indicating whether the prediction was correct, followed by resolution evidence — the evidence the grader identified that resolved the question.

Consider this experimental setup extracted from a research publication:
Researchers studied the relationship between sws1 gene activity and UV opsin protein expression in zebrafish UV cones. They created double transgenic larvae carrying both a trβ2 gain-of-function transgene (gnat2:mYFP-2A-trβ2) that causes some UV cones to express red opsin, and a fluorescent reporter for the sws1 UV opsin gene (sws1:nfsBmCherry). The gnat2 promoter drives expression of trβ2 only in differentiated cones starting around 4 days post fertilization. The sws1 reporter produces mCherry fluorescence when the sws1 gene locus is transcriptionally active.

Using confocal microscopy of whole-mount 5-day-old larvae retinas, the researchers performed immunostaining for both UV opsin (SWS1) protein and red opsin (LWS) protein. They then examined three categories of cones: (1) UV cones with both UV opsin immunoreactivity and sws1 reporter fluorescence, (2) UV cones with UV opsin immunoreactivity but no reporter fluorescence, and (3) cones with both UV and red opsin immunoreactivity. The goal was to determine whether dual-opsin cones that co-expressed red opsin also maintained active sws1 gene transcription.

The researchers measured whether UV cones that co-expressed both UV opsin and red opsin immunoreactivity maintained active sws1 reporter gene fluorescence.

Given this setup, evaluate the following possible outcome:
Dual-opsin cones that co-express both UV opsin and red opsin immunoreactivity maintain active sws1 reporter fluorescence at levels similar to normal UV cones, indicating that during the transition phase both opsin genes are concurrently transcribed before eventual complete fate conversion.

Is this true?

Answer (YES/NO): NO